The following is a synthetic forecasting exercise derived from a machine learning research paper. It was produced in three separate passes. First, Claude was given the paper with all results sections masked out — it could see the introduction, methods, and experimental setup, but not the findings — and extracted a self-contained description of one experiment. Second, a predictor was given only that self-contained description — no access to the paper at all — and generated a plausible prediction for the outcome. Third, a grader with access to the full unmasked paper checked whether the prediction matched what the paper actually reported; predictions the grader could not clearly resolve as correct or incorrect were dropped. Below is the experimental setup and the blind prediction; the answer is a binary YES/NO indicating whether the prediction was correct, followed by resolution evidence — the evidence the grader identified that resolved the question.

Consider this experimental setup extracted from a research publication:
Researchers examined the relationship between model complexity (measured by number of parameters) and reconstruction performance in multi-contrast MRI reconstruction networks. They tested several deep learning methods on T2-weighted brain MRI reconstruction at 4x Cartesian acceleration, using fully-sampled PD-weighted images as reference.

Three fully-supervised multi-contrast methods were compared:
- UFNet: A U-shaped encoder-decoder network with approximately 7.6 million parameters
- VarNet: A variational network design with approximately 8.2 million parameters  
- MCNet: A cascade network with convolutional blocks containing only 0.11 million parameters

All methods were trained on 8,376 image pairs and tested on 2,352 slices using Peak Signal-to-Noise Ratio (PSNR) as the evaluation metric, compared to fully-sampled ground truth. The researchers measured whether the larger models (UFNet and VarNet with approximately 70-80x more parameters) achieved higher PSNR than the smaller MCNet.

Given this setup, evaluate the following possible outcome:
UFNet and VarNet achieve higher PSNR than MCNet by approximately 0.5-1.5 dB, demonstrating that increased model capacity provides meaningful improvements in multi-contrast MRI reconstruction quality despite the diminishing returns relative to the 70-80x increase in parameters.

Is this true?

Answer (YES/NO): NO